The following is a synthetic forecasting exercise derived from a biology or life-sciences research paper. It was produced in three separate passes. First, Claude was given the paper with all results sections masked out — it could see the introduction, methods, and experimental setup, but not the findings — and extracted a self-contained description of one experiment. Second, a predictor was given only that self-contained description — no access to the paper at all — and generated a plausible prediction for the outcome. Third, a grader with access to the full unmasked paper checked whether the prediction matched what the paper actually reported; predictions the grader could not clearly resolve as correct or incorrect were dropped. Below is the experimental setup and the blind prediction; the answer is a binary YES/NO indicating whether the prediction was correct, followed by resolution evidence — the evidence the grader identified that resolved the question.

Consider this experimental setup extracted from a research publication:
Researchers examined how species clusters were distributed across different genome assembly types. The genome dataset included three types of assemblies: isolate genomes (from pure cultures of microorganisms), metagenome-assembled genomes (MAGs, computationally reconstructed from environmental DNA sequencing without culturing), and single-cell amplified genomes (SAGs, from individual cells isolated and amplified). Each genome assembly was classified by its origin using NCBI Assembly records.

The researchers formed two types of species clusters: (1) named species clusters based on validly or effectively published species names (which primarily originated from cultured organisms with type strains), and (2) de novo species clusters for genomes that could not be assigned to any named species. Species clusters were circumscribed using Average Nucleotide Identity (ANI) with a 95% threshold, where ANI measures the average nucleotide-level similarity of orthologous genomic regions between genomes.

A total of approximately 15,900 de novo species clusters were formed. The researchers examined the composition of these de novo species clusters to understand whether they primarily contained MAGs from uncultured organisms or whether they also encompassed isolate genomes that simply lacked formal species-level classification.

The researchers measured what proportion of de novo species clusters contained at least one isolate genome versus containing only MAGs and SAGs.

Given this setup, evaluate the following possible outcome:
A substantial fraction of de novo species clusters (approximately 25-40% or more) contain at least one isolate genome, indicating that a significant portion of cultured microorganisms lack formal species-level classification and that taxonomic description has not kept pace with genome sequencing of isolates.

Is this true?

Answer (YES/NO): YES